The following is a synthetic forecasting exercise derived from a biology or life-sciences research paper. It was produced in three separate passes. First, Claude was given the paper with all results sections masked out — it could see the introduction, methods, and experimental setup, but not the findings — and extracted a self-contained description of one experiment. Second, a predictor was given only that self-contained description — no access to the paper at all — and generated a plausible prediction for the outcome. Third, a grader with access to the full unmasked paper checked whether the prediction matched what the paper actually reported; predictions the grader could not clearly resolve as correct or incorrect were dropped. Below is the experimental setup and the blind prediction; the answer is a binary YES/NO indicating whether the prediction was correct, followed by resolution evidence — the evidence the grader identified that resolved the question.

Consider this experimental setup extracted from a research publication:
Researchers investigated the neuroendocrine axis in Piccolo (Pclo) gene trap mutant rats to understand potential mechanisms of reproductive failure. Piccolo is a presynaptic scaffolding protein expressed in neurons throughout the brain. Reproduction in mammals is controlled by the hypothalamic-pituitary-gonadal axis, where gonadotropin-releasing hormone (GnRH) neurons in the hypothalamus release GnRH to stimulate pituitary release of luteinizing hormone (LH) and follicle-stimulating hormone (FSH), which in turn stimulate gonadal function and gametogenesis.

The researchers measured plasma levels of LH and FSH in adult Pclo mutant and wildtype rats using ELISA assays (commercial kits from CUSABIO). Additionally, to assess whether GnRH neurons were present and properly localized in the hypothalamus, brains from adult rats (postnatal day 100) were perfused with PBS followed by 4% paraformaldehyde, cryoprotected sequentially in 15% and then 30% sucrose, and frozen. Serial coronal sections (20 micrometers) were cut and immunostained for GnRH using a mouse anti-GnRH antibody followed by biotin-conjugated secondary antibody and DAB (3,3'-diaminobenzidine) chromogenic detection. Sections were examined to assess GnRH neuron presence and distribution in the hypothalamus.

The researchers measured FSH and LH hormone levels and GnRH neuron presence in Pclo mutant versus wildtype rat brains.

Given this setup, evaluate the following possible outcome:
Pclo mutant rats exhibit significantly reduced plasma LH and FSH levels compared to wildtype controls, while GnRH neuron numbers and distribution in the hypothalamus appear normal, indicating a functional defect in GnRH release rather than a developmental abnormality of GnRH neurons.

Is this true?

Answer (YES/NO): YES